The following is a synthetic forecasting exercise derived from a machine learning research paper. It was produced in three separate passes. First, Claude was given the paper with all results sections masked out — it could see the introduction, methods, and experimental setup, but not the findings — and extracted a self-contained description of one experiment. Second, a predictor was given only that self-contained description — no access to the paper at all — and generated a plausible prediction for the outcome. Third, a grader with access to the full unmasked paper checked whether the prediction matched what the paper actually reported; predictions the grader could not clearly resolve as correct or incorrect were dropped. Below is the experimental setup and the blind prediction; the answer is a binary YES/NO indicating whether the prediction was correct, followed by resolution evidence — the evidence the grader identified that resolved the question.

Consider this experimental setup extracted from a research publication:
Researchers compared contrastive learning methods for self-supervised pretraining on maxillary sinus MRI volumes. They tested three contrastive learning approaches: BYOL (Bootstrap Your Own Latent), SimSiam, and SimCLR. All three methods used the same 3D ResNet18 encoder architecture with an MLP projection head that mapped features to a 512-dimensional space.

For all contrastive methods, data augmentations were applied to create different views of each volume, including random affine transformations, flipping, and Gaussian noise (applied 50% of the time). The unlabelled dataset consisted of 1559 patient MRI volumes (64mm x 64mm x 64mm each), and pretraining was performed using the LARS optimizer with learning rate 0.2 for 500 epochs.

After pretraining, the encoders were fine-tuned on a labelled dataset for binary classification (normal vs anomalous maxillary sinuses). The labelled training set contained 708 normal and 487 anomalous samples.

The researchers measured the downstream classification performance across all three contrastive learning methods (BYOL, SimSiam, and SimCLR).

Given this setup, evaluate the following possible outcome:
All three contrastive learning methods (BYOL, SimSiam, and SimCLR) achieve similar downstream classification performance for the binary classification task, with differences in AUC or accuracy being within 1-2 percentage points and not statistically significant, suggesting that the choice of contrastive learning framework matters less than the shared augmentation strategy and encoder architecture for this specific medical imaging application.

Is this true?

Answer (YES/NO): NO